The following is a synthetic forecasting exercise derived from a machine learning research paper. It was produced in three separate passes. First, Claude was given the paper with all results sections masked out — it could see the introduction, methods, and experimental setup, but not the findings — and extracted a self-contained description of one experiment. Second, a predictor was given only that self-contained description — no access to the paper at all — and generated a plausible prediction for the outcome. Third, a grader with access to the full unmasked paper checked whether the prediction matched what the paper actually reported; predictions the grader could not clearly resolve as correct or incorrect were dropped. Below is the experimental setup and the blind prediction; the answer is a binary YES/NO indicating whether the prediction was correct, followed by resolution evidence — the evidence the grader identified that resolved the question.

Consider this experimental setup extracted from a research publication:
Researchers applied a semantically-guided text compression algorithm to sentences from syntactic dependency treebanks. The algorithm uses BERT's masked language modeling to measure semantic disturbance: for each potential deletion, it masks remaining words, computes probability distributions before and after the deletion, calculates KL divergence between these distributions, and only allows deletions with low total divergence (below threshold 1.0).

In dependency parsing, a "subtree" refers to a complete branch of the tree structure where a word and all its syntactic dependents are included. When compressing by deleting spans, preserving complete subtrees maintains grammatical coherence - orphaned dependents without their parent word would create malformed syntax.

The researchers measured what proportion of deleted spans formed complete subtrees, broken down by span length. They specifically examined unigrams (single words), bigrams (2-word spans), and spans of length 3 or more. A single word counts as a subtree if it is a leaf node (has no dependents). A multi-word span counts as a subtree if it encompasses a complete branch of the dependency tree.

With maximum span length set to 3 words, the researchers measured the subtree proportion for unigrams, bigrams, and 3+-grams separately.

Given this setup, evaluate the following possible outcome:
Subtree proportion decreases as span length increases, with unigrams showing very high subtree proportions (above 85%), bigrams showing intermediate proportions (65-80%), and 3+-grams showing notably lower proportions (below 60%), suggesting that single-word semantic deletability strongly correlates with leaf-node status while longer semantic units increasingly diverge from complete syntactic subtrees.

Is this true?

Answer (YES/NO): NO